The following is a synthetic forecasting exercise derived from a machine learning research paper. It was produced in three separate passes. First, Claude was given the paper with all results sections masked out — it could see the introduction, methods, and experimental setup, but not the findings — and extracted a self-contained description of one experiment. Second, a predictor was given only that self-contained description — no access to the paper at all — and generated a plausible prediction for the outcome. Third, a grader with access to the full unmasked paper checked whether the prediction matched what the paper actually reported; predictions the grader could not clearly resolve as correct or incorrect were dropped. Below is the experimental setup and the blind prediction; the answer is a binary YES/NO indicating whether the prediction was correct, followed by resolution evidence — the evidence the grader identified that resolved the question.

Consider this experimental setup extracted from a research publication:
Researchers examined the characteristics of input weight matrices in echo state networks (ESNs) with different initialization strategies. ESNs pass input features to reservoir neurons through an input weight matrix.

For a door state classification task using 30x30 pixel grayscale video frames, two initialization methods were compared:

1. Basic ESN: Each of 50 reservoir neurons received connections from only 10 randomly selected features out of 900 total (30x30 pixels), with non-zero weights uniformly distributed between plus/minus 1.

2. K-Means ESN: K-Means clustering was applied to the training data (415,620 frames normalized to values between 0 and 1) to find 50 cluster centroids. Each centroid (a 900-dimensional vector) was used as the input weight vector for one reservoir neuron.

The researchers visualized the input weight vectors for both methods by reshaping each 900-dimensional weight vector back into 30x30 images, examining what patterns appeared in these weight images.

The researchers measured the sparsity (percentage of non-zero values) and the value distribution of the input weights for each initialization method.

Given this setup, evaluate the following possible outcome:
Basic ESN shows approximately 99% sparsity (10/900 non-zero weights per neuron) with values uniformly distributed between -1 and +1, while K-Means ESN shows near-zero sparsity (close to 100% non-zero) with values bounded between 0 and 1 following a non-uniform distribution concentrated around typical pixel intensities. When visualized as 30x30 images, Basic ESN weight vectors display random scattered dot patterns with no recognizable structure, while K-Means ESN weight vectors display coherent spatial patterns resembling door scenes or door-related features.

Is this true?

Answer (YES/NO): NO